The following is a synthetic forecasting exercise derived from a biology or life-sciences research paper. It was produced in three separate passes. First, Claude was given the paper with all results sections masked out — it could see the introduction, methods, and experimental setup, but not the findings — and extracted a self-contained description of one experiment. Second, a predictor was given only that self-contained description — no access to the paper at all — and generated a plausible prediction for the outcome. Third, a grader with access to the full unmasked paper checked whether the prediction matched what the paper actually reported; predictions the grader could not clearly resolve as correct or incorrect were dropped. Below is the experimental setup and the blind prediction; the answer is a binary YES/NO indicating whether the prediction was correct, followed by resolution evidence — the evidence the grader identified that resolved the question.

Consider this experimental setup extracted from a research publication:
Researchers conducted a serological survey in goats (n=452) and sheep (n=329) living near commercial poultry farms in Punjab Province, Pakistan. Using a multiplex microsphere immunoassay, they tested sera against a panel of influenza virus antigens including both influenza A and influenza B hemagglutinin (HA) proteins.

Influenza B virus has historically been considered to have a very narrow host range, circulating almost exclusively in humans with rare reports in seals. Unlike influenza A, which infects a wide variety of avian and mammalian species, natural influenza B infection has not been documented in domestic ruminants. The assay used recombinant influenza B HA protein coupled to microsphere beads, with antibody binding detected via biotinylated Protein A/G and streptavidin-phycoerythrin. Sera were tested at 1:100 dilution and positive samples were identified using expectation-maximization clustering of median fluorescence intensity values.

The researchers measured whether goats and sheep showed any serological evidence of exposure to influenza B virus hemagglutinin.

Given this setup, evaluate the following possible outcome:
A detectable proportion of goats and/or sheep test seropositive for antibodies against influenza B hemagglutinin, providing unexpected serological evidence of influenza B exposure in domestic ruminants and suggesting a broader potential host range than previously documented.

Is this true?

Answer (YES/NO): YES